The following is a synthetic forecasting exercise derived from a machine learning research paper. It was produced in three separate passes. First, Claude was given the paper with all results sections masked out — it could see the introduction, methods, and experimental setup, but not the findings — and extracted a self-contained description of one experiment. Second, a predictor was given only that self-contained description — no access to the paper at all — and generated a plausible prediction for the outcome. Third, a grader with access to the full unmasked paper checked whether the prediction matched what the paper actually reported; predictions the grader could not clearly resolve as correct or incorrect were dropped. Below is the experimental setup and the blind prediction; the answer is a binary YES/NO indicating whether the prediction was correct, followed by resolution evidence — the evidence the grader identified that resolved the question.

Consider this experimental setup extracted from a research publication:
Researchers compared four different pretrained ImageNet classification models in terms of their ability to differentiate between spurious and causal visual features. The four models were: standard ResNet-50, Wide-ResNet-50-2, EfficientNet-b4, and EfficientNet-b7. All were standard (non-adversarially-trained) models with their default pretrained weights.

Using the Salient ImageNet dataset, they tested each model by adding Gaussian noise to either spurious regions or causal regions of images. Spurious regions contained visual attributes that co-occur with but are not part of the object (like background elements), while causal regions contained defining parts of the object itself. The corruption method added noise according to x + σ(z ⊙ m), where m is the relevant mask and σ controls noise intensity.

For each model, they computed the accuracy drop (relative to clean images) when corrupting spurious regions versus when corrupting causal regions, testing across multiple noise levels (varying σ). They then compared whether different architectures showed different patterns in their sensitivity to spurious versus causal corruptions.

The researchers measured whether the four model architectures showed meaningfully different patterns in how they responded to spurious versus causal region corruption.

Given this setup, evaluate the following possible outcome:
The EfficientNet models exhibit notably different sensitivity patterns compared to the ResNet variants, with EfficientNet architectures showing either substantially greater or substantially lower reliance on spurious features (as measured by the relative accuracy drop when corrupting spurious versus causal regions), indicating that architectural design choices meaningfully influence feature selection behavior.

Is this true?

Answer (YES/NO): NO